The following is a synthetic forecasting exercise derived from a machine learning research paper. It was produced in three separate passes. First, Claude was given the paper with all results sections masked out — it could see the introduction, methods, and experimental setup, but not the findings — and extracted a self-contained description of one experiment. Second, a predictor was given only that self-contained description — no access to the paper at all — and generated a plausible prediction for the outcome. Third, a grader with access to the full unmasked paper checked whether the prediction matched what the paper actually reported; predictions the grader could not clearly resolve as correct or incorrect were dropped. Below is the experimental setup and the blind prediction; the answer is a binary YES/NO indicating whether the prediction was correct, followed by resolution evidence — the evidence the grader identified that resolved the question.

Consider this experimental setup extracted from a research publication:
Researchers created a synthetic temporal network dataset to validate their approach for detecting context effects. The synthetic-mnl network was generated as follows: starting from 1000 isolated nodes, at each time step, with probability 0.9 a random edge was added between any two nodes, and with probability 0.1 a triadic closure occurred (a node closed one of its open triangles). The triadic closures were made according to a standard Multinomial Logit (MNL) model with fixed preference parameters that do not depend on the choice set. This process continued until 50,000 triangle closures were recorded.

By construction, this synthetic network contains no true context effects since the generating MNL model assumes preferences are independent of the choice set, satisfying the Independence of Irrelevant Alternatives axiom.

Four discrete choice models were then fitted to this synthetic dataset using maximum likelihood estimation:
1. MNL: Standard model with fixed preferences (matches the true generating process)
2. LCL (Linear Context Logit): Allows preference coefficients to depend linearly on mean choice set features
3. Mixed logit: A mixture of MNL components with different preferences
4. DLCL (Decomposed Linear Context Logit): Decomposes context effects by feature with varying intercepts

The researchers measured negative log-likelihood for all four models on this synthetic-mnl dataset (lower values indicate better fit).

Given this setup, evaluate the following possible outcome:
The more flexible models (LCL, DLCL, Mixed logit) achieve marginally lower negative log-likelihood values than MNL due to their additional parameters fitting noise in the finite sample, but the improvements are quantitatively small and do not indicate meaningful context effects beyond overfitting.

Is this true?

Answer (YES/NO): NO